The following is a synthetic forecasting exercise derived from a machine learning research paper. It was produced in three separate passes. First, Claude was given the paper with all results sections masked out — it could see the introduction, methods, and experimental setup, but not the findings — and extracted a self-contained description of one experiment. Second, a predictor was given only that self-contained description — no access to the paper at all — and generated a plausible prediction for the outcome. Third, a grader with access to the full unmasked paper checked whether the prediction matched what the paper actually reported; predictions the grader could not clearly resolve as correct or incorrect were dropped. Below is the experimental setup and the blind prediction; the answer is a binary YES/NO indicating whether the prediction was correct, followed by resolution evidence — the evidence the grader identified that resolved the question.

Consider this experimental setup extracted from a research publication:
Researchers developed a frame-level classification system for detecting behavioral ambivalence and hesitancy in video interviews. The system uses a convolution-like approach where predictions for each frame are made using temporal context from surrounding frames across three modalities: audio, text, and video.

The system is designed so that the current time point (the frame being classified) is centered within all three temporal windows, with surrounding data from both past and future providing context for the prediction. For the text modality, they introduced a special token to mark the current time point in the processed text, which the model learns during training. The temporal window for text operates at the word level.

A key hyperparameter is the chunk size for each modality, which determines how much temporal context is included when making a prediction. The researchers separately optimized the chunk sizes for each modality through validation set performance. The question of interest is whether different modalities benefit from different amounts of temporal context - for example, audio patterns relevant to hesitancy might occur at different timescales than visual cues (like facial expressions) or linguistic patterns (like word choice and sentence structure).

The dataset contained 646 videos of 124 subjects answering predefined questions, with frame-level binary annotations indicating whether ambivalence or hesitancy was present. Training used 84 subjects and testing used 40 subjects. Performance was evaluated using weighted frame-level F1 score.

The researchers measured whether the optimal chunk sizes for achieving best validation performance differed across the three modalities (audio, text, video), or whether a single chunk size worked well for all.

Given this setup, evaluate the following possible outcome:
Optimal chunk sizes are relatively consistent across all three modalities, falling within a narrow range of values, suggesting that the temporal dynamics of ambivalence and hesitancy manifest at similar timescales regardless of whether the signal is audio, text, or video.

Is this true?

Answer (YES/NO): NO